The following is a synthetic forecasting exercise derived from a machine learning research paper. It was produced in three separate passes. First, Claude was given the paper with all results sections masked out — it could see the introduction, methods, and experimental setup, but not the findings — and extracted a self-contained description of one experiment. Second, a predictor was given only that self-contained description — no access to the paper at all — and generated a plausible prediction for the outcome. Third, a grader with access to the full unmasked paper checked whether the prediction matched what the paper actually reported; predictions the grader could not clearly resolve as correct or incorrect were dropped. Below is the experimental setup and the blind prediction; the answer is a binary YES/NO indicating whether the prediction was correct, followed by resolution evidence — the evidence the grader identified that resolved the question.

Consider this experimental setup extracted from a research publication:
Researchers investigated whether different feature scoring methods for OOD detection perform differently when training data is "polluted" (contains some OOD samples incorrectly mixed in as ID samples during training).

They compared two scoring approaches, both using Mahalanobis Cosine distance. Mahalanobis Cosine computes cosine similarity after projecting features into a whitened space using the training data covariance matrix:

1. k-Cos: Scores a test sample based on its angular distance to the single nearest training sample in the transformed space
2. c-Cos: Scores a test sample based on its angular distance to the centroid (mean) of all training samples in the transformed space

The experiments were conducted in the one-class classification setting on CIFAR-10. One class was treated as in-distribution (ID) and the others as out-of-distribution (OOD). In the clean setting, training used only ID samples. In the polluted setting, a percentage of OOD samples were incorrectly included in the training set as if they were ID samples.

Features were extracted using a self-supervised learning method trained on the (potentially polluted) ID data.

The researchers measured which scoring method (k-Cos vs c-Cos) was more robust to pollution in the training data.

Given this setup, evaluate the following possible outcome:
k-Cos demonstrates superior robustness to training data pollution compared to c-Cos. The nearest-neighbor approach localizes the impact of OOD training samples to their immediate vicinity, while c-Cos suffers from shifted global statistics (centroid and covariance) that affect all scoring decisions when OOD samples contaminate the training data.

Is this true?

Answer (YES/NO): NO